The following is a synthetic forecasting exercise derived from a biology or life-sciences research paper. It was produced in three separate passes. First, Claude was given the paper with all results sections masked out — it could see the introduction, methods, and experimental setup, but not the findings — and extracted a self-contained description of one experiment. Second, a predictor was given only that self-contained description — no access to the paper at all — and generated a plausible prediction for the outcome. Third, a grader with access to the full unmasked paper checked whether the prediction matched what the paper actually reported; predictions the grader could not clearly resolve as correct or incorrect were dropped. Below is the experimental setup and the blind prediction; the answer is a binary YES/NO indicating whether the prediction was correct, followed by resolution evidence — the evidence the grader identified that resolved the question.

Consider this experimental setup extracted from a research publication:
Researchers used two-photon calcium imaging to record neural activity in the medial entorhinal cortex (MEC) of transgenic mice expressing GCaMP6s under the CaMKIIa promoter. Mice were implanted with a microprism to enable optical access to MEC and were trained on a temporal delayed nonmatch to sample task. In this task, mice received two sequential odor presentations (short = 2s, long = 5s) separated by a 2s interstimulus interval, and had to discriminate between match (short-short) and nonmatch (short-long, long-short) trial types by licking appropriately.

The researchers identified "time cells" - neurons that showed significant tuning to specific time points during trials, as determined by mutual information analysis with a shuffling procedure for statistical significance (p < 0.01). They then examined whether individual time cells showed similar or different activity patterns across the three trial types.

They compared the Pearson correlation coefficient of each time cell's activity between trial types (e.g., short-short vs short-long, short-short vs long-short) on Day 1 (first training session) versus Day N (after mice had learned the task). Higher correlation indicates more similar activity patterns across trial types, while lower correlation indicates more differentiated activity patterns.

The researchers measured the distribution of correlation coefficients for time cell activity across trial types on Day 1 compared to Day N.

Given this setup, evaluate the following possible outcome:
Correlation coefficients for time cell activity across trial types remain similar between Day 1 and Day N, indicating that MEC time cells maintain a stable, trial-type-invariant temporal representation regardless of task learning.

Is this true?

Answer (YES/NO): NO